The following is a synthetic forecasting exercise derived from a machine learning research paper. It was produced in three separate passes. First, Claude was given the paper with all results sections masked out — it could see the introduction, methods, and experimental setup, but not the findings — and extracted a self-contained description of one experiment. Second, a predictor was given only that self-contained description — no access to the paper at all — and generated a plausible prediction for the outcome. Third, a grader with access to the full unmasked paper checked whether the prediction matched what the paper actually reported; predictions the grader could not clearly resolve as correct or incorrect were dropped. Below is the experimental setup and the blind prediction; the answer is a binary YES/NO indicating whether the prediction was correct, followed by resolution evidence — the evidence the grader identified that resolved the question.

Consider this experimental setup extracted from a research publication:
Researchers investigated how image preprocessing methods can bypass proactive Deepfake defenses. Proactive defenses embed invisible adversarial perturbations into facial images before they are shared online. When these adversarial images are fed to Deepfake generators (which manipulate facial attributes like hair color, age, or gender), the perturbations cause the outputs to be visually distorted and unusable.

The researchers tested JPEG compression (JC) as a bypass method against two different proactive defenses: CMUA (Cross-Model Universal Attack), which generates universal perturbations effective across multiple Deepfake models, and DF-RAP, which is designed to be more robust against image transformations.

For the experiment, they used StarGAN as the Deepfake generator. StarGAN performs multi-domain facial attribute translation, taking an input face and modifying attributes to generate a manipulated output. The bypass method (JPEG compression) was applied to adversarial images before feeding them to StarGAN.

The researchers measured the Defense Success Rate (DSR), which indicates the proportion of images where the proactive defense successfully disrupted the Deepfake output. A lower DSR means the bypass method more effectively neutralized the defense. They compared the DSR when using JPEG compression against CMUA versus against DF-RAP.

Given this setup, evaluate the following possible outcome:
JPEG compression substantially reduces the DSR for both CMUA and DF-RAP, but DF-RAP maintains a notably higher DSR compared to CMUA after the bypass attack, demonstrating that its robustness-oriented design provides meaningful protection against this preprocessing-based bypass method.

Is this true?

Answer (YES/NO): NO